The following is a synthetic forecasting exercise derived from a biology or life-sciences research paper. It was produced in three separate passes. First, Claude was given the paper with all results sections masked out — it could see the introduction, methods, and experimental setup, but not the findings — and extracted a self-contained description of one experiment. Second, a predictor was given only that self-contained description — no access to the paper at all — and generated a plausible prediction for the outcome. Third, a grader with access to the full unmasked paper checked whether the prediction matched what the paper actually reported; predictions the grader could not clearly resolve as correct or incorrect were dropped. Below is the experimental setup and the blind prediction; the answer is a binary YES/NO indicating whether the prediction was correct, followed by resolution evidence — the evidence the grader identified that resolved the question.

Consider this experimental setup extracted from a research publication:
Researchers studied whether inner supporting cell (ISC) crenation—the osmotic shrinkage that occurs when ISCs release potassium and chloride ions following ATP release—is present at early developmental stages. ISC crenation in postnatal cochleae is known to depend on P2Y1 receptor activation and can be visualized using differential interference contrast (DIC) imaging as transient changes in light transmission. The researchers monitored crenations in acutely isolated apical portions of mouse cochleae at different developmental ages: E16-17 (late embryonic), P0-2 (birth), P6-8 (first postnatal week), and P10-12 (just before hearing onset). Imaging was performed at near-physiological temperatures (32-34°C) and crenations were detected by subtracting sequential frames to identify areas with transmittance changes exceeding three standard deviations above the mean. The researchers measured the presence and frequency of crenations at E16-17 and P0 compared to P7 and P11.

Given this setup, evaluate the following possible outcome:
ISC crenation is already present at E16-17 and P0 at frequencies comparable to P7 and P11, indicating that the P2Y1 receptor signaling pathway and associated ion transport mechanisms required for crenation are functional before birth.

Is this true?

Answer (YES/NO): NO